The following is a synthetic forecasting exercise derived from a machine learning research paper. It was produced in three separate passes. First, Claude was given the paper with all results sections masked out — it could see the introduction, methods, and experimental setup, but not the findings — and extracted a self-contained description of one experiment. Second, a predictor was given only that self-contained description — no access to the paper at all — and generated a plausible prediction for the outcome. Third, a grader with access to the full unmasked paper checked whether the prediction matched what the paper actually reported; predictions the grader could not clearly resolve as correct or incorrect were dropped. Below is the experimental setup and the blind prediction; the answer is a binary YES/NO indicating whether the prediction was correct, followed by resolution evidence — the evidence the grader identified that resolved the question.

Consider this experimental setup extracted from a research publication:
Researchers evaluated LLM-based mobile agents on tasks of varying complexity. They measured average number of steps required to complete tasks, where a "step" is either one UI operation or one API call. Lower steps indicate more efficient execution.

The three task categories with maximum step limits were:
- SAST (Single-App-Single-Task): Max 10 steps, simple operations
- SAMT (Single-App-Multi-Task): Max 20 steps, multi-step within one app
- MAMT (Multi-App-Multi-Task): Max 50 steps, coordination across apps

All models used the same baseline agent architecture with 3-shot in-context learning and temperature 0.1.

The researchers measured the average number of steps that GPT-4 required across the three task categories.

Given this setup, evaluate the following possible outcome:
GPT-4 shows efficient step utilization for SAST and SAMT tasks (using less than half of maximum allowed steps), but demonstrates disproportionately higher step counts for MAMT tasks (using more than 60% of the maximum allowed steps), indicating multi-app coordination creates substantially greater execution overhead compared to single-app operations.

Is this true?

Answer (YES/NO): NO